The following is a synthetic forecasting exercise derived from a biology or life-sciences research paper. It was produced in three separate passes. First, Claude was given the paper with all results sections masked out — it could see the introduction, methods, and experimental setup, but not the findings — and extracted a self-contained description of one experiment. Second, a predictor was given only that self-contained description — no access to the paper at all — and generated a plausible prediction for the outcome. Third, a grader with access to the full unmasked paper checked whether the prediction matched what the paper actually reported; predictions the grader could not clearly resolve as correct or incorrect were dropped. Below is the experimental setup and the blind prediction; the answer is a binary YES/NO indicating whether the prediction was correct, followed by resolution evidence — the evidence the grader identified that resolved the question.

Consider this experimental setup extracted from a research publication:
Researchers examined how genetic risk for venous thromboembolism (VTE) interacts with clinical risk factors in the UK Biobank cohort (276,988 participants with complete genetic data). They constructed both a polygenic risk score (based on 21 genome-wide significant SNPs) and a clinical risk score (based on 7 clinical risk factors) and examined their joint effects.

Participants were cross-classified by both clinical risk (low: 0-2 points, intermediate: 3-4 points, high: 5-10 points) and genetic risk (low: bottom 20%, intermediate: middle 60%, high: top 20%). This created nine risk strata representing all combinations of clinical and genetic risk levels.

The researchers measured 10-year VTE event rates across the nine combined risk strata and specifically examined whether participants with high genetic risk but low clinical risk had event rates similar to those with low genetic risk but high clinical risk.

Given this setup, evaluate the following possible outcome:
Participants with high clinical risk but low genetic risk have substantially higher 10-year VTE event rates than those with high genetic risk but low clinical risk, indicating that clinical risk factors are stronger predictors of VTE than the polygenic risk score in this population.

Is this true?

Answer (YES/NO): YES